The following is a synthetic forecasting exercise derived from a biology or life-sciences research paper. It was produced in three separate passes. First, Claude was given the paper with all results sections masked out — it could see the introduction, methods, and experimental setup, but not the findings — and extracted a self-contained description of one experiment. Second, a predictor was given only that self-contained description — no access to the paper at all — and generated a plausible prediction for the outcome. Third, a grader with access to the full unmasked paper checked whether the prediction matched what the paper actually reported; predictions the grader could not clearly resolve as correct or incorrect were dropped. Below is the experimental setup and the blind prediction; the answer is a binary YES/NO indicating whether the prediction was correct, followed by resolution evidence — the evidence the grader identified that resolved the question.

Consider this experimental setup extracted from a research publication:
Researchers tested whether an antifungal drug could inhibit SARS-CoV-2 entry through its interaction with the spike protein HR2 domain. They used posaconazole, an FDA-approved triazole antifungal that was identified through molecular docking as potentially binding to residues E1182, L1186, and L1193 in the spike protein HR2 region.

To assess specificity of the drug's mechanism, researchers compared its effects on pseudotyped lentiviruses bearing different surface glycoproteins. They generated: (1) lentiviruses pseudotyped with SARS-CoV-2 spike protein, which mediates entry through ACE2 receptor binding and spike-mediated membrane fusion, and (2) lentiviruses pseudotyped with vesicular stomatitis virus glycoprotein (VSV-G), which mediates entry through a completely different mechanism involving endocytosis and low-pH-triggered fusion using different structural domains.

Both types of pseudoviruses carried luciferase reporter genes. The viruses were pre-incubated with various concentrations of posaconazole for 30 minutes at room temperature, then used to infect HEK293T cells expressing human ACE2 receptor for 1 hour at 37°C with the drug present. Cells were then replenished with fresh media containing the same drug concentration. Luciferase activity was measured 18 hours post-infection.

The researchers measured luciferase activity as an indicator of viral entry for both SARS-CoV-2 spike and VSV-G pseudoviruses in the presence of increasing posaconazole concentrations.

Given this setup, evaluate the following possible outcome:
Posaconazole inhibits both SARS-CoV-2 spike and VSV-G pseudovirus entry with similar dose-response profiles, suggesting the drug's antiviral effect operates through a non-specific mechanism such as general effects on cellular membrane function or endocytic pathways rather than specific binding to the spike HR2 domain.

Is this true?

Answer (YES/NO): NO